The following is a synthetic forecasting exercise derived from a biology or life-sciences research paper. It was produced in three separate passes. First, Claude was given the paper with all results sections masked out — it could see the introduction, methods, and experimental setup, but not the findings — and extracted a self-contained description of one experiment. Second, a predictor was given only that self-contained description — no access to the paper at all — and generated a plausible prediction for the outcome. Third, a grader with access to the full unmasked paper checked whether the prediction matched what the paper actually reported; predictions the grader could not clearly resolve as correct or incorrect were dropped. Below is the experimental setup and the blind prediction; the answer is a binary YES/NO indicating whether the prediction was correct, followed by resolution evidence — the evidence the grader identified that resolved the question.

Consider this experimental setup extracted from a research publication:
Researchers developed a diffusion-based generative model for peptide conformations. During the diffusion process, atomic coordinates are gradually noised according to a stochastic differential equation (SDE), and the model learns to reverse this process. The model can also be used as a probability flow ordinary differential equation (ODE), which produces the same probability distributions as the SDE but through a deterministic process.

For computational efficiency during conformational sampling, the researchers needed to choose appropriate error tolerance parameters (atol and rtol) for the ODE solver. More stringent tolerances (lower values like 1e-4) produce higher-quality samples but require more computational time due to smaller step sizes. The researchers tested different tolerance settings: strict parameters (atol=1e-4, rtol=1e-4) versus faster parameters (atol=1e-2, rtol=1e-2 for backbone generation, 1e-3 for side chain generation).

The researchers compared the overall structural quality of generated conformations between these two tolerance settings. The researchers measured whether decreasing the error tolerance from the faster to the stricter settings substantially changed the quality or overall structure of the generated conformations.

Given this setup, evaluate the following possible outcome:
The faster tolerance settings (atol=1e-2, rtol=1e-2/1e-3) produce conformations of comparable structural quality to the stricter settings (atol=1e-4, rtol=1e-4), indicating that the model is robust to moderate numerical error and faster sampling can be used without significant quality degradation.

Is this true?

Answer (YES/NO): NO